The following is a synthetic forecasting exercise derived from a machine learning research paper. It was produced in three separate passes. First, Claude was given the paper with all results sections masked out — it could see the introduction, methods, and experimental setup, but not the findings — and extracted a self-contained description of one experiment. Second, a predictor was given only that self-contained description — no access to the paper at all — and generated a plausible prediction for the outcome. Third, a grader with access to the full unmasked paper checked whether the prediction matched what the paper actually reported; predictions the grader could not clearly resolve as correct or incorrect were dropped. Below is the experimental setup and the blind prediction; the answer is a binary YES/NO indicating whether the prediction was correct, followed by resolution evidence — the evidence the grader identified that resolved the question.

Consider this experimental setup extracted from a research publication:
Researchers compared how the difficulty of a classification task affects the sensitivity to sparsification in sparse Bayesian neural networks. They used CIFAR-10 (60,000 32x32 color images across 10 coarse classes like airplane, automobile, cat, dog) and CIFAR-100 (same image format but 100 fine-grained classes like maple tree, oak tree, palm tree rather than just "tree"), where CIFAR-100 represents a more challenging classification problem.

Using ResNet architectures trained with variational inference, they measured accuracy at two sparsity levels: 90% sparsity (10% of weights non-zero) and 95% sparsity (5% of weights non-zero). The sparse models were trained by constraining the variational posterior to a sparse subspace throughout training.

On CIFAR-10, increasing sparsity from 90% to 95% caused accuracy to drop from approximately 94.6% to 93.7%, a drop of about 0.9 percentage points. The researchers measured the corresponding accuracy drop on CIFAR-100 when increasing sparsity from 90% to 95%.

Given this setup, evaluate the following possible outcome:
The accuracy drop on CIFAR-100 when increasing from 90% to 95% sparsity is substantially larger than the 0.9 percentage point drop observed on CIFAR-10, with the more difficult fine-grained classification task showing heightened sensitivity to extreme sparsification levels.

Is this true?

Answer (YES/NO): YES